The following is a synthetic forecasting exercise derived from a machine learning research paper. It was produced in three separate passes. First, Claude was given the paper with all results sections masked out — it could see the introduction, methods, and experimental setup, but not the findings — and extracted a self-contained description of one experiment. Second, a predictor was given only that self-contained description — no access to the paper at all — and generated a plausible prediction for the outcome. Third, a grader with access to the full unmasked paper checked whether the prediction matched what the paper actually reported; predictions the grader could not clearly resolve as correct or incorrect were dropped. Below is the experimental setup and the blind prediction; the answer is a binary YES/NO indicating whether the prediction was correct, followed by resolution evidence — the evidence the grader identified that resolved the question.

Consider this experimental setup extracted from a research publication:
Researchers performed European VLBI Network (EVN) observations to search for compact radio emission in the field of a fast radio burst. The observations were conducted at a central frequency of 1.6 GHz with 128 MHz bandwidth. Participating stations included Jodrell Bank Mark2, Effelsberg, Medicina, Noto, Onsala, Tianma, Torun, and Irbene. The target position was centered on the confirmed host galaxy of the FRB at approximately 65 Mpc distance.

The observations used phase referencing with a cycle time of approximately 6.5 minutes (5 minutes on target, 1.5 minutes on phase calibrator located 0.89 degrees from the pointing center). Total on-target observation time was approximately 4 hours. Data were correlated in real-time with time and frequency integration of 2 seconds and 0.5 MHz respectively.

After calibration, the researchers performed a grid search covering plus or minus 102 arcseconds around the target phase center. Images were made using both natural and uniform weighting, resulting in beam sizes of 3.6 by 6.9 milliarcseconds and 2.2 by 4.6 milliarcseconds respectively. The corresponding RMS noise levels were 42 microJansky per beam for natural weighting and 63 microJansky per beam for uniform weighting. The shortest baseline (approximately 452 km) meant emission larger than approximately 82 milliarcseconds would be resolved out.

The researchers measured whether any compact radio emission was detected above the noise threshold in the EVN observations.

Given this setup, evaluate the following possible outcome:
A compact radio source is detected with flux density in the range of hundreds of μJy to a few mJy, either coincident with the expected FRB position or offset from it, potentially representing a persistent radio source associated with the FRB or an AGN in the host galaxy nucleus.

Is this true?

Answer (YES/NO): NO